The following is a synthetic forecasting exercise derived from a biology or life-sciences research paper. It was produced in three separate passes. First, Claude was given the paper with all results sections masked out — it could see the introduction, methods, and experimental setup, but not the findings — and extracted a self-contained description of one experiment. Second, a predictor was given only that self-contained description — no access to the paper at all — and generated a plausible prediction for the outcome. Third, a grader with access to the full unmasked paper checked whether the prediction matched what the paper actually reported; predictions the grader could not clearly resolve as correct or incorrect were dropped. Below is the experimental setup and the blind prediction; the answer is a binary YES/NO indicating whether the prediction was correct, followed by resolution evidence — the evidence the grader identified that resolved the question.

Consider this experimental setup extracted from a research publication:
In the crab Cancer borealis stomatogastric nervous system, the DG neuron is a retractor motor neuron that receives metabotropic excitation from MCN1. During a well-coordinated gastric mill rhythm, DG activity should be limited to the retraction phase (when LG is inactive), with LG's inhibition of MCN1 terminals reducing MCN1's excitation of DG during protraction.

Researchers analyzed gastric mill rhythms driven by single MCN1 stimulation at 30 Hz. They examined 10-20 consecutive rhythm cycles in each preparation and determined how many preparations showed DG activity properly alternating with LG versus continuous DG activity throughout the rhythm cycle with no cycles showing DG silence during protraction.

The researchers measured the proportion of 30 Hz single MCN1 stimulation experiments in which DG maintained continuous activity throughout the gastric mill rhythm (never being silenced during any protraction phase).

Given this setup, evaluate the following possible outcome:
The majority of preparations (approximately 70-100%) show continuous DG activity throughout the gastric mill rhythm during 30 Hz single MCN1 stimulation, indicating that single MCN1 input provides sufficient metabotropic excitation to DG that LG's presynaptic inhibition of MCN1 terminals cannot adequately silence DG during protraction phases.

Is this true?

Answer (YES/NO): YES